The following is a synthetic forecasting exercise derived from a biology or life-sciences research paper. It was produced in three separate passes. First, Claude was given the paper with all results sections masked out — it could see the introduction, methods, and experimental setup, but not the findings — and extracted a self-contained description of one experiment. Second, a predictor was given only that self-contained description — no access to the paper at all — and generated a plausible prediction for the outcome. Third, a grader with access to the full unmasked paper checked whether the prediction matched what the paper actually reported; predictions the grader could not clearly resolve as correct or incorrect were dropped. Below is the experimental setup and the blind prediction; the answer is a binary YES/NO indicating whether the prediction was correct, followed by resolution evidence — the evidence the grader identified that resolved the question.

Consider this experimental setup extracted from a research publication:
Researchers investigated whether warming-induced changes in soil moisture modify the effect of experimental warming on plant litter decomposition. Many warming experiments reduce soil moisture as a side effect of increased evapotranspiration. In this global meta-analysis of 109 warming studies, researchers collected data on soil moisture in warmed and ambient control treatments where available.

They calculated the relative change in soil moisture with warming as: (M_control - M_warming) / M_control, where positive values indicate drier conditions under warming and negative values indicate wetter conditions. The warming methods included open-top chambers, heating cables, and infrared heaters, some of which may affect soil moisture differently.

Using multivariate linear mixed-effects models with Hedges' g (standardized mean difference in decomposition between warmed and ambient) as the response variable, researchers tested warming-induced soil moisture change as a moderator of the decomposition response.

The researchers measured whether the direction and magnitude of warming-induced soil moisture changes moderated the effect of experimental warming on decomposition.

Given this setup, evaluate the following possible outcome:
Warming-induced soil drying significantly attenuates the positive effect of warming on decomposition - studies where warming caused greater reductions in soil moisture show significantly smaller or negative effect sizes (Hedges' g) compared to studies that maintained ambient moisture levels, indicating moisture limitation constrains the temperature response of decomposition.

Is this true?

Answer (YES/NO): NO